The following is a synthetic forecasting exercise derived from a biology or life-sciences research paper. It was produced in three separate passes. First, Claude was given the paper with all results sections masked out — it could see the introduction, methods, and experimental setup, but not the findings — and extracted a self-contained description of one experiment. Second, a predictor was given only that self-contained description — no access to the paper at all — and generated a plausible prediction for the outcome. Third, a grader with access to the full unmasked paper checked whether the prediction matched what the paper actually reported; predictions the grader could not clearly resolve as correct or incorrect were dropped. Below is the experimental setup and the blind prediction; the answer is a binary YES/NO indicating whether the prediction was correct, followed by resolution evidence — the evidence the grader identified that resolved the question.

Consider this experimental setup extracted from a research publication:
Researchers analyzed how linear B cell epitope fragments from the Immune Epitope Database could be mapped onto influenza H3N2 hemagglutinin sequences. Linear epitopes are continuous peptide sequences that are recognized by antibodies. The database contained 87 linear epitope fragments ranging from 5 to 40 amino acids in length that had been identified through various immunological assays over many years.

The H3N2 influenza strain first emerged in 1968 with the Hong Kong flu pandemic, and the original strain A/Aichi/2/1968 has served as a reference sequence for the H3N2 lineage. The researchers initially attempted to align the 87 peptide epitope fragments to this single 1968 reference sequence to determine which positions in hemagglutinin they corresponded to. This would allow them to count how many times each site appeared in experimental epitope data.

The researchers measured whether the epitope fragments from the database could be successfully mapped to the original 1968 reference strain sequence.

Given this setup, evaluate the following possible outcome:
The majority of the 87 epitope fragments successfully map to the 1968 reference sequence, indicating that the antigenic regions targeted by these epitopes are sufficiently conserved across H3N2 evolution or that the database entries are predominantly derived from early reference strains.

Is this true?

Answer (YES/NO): NO